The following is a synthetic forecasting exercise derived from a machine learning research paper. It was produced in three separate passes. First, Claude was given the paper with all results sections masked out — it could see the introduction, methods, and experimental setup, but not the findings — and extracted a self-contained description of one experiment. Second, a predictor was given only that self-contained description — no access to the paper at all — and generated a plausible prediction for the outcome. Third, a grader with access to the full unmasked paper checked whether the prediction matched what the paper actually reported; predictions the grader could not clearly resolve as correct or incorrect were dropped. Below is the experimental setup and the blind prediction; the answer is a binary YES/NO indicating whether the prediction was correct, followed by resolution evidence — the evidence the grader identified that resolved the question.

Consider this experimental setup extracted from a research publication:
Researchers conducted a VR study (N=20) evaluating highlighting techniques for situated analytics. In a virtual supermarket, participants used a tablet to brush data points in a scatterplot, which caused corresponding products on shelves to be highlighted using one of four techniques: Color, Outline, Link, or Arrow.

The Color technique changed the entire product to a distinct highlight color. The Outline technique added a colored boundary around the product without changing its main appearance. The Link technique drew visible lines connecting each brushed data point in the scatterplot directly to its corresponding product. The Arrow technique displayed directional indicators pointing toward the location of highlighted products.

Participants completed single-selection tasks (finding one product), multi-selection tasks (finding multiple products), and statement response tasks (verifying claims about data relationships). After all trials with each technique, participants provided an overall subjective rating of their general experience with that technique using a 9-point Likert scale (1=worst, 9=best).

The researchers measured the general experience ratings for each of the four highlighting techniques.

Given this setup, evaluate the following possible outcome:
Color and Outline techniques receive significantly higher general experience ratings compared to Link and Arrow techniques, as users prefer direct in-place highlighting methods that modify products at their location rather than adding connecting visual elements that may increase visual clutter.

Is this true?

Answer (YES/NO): NO